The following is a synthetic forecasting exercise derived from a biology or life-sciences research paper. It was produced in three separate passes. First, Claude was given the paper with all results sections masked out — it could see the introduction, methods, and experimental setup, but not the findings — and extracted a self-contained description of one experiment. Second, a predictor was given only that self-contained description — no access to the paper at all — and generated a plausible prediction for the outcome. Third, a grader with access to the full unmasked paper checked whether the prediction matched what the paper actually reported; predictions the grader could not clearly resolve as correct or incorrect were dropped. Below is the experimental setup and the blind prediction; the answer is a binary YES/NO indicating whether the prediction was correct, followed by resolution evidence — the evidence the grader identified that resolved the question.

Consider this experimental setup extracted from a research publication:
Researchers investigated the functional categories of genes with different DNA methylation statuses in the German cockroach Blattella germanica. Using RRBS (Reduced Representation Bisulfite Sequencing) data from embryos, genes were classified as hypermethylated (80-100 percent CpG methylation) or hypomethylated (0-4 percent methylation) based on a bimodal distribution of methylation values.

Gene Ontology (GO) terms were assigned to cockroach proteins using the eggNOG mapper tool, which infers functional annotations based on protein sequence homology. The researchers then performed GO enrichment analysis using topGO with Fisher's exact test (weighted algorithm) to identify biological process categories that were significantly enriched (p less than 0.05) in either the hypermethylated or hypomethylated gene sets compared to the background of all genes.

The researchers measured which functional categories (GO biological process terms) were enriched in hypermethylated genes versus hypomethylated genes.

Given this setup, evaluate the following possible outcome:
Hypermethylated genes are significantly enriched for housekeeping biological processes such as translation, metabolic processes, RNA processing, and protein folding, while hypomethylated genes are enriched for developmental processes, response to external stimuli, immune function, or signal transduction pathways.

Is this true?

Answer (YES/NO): NO